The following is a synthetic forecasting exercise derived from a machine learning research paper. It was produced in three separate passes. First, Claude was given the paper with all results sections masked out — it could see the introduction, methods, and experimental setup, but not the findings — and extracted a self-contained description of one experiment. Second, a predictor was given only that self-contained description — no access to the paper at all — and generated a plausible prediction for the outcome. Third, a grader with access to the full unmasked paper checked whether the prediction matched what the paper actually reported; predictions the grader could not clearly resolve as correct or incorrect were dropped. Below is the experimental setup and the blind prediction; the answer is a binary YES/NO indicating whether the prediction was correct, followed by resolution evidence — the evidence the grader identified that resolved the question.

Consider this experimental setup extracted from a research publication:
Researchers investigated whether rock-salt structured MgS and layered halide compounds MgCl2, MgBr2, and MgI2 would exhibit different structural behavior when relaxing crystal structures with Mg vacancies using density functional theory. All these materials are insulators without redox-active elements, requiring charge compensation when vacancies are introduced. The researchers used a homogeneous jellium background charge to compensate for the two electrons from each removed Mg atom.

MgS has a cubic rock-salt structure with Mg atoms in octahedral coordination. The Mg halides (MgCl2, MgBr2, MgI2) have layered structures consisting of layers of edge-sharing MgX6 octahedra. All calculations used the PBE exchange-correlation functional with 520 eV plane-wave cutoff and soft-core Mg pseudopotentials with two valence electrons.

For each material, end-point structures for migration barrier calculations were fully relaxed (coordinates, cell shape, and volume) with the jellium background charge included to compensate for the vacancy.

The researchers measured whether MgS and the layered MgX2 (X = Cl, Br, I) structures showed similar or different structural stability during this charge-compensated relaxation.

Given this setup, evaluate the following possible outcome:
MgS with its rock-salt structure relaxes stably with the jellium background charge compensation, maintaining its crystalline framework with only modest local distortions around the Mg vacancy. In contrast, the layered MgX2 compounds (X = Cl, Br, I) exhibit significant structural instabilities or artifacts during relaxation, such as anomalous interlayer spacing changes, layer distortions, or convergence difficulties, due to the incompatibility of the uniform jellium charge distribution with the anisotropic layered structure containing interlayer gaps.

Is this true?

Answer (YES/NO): YES